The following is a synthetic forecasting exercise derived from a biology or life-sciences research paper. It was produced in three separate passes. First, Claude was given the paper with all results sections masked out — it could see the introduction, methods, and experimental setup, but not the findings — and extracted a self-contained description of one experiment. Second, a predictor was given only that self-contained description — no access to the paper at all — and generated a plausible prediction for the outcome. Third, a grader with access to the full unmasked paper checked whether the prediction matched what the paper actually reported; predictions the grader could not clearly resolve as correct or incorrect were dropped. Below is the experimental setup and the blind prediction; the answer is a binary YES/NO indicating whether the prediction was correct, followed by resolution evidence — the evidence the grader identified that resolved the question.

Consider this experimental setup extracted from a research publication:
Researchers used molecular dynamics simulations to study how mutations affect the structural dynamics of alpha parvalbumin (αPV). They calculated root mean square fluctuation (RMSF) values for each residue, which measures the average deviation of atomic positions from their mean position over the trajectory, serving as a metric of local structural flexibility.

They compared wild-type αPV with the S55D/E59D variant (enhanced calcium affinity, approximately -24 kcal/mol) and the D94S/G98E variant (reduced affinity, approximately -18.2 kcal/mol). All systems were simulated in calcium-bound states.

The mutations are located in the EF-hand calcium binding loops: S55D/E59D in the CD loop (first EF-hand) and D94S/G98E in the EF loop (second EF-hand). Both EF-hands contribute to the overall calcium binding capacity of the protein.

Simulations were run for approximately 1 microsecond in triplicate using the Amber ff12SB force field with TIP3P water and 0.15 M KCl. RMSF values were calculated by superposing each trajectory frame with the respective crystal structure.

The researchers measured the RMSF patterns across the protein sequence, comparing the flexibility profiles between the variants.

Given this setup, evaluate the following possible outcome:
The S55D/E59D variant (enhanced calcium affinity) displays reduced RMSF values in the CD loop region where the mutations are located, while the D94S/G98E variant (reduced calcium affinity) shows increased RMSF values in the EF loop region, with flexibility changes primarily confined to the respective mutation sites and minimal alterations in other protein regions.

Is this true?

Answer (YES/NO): NO